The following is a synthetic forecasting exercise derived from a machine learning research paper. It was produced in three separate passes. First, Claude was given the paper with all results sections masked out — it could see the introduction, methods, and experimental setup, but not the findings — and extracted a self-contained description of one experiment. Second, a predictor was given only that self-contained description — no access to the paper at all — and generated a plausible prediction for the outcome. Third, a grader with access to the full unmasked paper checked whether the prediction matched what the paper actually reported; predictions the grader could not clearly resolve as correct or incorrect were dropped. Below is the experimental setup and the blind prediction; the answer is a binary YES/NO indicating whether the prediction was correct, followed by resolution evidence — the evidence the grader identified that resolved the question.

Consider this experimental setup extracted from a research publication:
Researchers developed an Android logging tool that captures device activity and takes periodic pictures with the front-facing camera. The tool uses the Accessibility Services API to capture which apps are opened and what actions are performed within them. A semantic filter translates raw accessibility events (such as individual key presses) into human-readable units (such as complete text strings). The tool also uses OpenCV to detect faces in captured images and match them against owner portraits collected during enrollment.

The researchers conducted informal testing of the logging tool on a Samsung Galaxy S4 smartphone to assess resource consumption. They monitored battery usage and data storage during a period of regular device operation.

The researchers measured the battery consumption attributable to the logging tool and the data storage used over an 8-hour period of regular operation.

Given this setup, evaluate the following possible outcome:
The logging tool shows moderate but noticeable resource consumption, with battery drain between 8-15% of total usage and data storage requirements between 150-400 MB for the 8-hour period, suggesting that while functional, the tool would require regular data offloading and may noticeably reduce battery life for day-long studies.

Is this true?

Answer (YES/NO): NO